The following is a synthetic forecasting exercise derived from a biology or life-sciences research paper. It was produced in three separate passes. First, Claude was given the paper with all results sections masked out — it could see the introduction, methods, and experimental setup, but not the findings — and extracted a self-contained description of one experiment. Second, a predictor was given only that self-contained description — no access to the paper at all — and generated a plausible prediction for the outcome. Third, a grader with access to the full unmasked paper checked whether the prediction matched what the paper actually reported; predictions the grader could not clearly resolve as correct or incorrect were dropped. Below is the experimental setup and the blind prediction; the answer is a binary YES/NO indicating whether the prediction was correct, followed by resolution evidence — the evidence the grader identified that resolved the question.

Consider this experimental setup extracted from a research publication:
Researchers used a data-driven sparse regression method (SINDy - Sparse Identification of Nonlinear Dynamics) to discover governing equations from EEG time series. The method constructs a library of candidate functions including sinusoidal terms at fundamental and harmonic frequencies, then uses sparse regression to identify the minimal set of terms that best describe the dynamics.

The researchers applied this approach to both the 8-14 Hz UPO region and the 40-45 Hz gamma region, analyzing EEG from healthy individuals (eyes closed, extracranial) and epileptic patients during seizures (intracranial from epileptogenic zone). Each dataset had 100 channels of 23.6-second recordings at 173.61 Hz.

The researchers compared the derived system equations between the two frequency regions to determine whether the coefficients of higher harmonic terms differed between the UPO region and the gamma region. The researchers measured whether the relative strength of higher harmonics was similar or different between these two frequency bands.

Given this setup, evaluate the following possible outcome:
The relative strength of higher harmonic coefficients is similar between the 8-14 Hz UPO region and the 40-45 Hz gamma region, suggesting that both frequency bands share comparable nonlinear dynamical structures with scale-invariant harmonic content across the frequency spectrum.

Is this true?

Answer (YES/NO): NO